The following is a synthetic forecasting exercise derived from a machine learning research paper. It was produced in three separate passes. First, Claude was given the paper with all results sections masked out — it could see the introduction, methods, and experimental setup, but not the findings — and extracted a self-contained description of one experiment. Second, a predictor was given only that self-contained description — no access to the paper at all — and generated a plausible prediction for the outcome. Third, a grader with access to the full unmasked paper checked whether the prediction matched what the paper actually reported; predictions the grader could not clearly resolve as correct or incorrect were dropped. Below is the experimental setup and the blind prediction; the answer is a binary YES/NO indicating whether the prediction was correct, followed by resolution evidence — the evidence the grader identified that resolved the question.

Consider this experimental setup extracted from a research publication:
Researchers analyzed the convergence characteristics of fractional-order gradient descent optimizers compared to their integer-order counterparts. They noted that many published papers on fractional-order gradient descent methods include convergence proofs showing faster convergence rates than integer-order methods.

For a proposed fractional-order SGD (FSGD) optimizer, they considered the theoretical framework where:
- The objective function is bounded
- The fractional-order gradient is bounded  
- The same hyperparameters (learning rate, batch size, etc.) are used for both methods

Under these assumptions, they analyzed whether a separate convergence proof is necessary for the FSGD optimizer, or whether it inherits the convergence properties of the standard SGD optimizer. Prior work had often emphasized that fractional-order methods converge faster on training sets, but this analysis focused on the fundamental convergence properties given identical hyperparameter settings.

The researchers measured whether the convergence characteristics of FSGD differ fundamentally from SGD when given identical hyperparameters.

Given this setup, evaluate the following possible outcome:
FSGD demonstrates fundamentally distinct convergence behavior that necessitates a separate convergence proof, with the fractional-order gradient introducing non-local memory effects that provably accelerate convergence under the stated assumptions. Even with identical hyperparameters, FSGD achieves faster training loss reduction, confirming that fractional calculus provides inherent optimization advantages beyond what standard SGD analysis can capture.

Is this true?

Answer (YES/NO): NO